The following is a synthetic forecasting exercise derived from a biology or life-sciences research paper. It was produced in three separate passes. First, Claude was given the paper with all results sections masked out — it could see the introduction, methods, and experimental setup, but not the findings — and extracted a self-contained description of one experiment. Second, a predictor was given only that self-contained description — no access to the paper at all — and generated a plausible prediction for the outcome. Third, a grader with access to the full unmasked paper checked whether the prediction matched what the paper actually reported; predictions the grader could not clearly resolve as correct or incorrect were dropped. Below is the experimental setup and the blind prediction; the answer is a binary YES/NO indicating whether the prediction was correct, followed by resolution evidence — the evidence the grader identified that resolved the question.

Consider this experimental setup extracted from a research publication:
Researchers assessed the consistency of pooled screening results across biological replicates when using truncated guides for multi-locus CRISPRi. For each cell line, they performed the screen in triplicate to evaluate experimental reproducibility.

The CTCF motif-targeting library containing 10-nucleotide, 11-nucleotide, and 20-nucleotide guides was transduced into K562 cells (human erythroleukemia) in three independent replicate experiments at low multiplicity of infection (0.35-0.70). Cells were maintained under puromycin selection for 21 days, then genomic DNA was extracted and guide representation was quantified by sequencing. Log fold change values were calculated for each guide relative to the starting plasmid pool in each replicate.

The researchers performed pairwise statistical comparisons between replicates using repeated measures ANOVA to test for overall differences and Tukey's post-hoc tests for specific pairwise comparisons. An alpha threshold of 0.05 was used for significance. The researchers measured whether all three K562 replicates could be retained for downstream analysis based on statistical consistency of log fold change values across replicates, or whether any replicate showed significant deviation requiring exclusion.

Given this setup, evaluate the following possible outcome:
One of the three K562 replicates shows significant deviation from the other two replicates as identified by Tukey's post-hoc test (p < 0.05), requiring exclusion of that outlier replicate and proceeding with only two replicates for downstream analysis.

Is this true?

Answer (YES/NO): YES